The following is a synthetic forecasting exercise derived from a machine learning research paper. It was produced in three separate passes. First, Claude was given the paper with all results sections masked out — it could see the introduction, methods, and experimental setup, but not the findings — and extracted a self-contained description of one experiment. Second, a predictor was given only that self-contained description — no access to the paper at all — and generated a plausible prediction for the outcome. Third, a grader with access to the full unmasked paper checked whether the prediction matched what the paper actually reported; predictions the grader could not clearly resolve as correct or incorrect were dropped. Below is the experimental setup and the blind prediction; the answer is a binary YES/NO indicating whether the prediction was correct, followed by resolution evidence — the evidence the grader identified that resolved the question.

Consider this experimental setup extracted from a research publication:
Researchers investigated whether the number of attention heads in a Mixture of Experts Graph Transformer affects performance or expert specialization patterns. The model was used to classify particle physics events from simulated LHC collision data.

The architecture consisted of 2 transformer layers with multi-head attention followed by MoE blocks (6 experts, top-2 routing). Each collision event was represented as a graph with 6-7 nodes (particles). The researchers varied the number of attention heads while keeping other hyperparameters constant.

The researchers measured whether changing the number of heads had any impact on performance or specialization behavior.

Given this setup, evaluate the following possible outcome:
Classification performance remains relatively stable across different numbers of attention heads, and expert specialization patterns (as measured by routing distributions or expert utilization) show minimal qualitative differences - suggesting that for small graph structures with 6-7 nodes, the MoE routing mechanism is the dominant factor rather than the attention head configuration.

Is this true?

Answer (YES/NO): YES